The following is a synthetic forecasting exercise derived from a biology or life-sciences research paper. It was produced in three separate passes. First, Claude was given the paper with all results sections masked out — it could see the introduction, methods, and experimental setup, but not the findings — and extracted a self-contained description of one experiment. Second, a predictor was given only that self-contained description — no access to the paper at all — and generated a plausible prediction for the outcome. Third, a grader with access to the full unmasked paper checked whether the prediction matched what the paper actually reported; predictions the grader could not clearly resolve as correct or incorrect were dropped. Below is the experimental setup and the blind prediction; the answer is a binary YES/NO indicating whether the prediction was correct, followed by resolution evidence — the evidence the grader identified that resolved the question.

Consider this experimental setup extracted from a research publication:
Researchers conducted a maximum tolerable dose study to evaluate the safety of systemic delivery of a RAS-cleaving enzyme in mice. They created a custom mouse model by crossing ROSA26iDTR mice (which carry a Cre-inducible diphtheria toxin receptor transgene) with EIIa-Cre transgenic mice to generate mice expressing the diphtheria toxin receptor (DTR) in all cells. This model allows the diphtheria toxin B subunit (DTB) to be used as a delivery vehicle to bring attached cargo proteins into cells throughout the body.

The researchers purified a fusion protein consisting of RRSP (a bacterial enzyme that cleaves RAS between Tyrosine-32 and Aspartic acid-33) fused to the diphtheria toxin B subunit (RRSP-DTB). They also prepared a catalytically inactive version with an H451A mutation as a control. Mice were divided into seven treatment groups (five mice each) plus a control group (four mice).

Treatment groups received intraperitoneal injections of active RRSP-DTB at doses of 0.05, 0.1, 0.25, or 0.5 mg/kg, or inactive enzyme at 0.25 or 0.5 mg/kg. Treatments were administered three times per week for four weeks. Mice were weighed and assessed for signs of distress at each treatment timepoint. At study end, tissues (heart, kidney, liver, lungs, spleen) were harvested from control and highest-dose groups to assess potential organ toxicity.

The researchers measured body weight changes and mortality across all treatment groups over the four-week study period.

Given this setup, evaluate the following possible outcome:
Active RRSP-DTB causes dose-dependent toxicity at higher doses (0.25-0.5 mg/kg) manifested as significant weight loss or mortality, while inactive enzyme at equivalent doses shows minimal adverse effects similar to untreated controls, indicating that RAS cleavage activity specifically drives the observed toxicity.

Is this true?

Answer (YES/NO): NO